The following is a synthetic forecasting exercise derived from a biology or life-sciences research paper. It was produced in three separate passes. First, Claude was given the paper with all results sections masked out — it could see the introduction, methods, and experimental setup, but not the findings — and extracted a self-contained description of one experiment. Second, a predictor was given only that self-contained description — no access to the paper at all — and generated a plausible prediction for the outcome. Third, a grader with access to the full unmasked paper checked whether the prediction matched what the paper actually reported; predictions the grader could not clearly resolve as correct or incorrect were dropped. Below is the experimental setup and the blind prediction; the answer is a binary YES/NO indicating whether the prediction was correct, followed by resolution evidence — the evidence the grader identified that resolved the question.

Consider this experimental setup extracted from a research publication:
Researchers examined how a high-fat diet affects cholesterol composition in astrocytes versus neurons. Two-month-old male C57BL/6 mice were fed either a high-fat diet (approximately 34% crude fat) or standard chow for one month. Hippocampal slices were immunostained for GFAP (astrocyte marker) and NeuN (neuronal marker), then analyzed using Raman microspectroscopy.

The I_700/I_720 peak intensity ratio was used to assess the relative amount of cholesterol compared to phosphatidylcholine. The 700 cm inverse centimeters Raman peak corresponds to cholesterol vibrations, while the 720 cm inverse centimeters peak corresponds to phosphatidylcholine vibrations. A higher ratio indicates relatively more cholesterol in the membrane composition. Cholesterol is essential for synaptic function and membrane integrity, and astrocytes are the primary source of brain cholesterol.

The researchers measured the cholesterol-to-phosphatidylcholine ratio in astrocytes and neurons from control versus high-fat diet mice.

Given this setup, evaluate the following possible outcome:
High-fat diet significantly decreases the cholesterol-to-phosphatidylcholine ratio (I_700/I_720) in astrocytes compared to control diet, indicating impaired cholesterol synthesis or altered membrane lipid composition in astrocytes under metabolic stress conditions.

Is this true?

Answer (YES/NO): NO